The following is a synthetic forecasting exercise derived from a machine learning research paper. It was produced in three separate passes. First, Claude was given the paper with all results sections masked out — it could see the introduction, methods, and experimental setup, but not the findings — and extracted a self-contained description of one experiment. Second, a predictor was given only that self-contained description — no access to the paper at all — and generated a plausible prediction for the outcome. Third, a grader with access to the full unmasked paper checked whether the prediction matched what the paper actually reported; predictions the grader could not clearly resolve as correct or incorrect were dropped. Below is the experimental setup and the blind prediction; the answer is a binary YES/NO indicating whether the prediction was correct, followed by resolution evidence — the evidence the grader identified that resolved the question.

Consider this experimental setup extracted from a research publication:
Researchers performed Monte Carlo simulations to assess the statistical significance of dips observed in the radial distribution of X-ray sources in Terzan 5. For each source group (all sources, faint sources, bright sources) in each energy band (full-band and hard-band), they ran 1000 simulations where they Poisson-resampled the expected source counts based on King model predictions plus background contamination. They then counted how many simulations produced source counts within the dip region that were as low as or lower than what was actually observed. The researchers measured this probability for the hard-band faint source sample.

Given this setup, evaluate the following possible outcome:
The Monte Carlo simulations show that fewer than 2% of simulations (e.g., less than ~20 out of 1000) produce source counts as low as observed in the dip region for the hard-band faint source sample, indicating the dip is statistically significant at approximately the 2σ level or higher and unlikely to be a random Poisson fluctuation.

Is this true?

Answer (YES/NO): YES